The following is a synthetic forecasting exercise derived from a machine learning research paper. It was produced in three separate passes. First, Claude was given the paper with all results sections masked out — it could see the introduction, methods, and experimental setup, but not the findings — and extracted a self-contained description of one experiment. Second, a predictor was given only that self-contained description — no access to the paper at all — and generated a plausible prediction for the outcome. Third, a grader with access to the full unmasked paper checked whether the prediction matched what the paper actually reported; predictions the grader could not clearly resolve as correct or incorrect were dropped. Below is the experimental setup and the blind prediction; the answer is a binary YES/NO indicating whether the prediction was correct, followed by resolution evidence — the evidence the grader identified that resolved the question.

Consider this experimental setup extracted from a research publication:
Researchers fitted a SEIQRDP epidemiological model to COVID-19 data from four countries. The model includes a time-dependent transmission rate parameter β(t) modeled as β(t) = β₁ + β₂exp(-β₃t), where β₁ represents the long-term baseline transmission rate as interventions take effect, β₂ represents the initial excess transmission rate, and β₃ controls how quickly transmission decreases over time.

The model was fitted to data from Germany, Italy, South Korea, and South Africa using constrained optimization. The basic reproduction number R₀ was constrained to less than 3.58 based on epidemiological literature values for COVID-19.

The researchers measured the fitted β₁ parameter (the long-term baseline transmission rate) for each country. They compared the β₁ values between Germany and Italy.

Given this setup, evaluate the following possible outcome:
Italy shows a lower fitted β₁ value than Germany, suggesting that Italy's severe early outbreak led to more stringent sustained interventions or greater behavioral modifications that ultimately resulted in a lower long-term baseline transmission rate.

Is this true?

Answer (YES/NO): NO